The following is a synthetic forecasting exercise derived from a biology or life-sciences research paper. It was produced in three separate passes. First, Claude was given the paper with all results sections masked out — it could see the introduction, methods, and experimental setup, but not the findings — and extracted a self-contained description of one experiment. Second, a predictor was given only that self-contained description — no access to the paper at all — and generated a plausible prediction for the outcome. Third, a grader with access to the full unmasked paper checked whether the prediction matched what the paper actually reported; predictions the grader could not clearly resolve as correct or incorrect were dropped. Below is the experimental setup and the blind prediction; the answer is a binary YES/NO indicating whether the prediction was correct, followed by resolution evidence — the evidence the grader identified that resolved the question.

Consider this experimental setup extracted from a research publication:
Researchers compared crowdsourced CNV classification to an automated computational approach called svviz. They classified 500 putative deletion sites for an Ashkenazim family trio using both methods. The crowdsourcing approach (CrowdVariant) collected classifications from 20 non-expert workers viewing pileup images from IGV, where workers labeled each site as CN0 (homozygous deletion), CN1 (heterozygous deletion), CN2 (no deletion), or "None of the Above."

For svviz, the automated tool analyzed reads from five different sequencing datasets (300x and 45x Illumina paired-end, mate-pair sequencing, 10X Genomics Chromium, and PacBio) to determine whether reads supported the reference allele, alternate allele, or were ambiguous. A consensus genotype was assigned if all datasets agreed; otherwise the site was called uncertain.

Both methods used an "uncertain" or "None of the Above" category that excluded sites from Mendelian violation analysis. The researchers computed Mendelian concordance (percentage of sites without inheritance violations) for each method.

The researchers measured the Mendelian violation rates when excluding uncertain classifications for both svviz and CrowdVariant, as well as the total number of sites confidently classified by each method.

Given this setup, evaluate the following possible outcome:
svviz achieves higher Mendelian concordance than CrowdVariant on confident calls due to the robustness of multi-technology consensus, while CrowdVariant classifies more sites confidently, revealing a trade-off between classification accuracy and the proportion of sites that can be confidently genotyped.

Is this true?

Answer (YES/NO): YES